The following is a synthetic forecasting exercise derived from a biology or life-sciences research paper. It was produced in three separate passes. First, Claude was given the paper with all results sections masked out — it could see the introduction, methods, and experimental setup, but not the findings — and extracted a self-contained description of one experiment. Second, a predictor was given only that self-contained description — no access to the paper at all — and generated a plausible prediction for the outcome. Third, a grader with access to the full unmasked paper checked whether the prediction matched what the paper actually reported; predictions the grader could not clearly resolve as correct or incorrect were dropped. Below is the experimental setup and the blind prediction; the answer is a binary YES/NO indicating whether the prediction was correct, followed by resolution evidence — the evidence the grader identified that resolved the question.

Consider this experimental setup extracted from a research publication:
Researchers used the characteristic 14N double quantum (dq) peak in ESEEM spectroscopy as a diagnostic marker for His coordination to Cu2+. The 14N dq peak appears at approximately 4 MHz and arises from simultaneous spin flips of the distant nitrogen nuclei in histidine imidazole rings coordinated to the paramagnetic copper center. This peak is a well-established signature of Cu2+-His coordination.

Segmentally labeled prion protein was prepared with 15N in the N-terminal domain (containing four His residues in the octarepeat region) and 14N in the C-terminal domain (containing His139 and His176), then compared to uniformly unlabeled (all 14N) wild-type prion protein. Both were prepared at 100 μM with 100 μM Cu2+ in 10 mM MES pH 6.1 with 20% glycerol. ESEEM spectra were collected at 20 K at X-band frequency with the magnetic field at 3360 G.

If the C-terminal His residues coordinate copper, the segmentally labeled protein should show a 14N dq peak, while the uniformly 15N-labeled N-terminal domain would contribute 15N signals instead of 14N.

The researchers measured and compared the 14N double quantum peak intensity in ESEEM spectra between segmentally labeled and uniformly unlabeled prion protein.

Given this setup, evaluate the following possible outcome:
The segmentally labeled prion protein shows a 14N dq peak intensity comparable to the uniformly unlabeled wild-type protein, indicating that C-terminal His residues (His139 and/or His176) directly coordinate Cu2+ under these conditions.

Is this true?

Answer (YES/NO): NO